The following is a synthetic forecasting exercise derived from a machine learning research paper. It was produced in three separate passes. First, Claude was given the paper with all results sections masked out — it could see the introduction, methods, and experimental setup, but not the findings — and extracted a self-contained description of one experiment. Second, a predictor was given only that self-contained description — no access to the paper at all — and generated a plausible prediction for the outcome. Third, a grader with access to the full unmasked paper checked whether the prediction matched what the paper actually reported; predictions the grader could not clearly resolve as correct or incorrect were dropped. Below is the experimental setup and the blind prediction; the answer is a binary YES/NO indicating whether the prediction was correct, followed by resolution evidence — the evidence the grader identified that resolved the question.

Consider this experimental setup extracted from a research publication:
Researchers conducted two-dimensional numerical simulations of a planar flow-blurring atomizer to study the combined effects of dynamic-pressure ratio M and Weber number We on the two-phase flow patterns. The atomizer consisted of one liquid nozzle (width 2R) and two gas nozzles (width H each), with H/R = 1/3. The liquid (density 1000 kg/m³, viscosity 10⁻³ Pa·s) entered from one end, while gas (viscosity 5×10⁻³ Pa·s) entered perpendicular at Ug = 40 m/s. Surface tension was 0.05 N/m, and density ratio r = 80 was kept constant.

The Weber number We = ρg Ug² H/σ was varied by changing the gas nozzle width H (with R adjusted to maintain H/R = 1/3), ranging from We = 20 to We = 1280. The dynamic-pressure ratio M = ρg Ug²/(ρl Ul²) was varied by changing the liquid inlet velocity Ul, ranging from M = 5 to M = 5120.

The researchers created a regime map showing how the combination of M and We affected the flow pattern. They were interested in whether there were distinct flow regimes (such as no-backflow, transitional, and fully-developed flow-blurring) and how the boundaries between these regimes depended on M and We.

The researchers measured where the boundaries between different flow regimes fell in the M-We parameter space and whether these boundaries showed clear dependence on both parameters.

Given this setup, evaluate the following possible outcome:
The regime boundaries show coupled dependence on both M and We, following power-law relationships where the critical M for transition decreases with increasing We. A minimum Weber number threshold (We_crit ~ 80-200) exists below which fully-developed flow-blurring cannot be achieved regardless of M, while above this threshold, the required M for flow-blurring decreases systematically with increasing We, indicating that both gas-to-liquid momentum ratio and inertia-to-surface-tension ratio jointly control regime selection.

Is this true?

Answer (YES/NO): NO